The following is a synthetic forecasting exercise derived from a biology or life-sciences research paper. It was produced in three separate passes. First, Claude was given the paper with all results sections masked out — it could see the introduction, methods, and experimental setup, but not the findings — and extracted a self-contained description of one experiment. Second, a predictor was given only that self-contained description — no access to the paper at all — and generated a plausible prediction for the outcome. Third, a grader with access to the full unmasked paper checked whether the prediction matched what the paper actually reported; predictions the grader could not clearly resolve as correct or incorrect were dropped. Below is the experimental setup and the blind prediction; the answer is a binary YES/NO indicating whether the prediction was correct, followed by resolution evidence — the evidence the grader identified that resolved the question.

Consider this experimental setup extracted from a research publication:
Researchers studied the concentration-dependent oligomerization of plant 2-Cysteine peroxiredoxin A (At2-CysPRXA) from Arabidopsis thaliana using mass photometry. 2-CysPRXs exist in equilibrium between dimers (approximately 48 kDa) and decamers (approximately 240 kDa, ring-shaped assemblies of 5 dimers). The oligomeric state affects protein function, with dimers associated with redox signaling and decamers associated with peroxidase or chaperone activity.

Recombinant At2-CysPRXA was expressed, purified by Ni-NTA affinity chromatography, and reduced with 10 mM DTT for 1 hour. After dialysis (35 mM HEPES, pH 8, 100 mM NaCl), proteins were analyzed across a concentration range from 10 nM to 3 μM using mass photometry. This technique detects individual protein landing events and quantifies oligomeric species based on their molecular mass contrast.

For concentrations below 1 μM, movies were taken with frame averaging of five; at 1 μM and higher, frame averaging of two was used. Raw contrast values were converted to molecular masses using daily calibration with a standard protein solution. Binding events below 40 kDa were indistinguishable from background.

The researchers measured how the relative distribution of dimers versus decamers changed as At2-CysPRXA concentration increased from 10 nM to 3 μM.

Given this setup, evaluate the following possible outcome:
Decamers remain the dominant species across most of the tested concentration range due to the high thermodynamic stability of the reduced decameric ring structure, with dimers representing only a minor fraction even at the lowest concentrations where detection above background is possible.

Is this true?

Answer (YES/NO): NO